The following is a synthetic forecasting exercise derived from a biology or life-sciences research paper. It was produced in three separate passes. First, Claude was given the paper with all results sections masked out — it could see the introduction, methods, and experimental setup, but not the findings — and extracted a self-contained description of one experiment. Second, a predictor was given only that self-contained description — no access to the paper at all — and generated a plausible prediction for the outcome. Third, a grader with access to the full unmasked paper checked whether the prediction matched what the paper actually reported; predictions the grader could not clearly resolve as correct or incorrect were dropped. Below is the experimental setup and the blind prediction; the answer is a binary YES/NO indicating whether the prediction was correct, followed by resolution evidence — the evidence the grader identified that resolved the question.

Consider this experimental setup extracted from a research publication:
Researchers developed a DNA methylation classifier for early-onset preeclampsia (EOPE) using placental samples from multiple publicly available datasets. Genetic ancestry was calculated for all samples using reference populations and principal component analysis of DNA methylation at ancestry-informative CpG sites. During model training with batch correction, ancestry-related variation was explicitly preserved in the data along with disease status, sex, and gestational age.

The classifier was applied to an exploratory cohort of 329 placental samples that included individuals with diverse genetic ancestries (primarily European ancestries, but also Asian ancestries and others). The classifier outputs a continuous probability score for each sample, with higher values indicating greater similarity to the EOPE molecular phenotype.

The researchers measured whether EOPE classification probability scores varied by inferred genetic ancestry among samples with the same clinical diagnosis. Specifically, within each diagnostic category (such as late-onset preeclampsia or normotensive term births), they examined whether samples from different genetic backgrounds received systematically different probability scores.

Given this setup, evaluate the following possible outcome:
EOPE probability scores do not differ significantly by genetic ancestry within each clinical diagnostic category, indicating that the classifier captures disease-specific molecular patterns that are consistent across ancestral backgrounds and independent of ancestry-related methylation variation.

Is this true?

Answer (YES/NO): YES